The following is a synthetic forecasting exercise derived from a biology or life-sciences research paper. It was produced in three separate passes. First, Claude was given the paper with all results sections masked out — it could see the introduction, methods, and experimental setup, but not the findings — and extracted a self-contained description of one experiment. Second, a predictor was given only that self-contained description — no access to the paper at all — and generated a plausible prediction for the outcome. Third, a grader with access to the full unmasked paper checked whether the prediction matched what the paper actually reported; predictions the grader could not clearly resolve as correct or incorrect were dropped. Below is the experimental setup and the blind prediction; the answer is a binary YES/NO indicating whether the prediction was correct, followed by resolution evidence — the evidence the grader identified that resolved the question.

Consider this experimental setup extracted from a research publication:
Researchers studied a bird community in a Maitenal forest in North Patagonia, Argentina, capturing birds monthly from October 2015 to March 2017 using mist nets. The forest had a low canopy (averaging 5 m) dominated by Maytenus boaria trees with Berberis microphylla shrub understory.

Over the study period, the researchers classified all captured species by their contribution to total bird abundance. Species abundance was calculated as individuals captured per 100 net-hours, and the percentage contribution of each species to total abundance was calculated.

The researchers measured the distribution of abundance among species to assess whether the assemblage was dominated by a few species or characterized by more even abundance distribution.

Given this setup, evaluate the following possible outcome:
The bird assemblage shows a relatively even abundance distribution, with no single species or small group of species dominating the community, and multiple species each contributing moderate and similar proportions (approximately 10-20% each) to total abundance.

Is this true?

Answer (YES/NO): NO